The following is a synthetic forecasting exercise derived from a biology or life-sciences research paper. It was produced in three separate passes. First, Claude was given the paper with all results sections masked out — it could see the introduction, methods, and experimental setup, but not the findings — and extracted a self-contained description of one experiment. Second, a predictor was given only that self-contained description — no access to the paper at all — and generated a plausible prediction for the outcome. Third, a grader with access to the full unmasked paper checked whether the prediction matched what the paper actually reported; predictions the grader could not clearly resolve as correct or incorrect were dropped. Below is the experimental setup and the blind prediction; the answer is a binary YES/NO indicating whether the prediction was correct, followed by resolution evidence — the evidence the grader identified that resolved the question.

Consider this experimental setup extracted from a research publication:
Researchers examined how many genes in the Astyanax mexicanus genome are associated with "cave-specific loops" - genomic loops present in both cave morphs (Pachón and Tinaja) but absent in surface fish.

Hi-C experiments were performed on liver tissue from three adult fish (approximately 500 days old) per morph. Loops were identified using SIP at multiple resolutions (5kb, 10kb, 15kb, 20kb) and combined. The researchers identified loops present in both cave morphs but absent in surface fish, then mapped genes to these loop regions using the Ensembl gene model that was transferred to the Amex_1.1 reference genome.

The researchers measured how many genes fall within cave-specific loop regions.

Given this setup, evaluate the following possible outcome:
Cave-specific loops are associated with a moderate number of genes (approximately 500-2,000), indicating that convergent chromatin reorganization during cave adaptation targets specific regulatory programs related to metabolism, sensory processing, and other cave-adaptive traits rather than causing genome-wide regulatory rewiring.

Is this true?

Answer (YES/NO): YES